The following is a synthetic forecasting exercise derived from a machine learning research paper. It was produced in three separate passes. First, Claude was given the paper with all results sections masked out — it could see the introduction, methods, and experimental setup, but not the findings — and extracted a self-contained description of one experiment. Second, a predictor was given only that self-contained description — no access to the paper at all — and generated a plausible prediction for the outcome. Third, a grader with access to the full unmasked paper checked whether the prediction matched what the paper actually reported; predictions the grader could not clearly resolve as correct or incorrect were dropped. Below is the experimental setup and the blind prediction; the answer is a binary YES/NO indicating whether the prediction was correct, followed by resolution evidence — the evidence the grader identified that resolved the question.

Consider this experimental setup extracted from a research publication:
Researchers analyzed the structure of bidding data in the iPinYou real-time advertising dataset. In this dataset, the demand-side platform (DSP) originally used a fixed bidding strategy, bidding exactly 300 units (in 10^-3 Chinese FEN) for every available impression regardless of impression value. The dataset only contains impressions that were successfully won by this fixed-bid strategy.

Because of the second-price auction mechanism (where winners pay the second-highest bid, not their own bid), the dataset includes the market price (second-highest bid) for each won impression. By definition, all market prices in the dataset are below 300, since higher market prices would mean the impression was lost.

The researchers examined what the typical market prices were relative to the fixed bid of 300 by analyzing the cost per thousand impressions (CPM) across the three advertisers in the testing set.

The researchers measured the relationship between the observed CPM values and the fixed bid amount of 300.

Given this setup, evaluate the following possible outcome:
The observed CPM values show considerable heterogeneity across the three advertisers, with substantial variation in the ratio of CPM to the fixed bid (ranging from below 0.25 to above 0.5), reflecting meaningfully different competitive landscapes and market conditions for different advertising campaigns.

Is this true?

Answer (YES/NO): NO